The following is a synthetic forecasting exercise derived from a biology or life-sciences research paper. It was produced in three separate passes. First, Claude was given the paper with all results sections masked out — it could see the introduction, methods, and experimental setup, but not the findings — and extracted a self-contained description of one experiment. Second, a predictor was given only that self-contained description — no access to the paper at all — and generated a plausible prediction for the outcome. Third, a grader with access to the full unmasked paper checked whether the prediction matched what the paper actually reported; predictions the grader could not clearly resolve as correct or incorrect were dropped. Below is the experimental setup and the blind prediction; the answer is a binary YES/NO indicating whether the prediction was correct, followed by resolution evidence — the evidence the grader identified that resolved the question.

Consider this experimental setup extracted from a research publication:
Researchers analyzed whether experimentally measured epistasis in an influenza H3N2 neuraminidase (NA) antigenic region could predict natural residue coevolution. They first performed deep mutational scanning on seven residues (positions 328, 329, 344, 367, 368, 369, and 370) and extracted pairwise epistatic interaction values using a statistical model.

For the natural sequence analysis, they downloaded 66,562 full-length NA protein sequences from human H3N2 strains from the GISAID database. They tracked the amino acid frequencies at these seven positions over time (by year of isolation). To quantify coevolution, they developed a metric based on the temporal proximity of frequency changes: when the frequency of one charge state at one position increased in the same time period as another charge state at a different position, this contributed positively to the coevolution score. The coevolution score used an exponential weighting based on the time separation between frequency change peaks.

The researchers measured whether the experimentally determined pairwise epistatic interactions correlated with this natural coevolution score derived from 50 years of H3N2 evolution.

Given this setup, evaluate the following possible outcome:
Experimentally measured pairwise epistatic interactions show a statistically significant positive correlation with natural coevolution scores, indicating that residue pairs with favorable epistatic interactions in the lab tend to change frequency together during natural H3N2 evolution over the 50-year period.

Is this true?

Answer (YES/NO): YES